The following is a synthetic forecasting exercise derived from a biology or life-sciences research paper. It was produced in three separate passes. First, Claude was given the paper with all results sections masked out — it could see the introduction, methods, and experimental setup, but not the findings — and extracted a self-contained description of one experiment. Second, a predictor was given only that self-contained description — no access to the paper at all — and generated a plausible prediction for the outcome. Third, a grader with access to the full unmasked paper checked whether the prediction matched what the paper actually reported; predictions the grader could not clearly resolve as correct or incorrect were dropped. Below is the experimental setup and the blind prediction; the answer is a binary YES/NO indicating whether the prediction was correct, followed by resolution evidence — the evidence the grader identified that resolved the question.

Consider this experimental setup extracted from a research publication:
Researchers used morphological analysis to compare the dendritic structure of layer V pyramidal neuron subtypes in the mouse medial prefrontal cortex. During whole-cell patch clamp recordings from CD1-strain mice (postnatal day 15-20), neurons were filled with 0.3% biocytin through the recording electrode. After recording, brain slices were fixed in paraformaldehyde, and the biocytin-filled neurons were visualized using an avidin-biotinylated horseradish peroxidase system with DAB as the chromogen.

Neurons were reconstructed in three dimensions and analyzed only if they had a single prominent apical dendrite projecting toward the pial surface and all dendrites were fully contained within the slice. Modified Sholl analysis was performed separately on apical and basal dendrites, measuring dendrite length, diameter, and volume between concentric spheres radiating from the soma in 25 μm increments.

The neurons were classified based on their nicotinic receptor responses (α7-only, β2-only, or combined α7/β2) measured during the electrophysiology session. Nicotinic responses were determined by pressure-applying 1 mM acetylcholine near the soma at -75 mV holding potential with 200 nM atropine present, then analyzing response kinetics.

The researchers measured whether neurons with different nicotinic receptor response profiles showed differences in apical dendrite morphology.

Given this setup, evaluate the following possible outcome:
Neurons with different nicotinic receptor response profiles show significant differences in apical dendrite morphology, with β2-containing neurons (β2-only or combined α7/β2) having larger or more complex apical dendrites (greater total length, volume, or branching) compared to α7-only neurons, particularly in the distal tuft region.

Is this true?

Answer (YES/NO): NO